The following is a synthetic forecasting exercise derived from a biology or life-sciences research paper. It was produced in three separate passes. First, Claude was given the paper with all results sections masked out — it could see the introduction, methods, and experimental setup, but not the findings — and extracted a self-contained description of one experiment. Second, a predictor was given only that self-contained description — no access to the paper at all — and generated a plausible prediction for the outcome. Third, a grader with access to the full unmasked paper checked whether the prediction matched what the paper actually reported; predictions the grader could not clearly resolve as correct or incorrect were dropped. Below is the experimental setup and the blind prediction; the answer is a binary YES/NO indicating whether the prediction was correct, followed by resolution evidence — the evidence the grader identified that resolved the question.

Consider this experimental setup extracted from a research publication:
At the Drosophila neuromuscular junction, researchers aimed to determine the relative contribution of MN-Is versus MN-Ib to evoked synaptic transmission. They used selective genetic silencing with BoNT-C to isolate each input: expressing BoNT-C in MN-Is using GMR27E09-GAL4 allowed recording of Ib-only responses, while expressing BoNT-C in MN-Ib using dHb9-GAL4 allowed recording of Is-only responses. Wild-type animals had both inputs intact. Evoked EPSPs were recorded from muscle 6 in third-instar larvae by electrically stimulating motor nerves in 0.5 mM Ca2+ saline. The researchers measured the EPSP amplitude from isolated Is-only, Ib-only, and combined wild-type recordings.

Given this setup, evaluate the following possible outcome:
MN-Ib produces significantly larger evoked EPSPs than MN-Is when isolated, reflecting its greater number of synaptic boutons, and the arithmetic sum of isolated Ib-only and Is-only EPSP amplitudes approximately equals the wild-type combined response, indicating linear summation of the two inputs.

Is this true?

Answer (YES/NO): NO